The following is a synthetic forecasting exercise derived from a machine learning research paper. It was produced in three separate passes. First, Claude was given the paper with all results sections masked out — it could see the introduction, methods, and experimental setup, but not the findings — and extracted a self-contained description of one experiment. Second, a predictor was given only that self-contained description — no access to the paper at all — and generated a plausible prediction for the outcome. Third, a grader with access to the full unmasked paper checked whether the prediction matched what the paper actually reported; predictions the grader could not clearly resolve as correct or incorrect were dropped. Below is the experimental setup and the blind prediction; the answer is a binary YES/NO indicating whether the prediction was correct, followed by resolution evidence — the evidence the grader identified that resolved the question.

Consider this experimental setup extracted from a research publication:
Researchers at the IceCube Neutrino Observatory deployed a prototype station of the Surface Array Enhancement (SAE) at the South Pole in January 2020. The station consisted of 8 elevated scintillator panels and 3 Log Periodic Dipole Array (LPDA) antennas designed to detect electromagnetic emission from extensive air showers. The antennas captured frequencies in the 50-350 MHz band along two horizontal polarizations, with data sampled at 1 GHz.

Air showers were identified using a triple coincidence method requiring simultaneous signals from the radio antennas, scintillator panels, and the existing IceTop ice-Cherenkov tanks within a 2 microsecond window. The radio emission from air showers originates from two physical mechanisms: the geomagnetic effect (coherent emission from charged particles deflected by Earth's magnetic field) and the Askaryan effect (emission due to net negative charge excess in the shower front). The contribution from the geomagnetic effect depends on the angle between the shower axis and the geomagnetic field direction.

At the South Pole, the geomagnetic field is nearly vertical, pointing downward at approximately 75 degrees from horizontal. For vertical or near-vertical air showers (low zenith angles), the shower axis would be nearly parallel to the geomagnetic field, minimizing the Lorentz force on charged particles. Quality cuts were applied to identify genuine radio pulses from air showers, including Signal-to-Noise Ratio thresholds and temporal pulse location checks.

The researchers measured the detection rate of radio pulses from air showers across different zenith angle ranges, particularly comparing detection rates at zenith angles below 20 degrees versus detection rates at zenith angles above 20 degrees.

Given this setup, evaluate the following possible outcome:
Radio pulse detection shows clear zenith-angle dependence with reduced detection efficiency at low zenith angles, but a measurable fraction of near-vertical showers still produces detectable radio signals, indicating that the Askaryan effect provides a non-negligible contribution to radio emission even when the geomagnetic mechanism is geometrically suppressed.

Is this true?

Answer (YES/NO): NO